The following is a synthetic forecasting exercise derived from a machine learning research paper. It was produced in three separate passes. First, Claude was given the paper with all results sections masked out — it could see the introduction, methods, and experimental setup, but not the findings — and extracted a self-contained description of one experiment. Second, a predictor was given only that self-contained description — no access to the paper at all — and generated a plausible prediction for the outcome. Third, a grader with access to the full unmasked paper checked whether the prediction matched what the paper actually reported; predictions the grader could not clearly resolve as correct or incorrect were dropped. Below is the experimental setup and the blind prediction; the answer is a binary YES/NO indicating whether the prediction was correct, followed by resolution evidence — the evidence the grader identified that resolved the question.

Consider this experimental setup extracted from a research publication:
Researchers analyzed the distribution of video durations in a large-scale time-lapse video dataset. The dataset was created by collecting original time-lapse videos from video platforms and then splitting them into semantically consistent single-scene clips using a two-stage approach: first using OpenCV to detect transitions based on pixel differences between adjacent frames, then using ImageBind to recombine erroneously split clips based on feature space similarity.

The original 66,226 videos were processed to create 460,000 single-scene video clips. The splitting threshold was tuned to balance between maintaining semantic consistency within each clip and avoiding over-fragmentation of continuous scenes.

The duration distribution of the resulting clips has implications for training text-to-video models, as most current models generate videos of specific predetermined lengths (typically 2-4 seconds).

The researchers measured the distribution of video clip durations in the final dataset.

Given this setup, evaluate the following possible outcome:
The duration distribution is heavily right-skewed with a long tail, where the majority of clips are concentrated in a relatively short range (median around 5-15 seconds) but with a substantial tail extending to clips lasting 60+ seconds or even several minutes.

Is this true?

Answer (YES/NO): NO